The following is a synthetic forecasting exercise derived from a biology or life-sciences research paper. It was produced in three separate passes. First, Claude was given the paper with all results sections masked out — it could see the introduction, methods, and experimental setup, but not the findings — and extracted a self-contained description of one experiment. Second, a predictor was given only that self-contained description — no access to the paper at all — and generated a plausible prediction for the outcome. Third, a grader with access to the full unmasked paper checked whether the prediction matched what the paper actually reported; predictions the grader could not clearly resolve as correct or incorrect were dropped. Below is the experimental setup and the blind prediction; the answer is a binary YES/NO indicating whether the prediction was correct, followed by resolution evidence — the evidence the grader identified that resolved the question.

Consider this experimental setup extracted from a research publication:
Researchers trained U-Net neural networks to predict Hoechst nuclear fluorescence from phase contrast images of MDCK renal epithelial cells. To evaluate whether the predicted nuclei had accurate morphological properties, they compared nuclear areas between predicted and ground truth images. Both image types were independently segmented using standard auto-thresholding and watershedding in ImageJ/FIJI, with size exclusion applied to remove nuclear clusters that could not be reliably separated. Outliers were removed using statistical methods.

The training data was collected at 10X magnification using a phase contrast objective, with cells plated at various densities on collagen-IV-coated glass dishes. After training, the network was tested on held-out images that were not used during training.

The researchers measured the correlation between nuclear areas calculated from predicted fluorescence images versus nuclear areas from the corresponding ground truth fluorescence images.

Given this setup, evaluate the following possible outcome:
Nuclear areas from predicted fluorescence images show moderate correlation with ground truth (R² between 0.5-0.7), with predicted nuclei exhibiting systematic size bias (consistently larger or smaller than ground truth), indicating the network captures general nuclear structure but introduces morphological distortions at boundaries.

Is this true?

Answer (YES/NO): NO